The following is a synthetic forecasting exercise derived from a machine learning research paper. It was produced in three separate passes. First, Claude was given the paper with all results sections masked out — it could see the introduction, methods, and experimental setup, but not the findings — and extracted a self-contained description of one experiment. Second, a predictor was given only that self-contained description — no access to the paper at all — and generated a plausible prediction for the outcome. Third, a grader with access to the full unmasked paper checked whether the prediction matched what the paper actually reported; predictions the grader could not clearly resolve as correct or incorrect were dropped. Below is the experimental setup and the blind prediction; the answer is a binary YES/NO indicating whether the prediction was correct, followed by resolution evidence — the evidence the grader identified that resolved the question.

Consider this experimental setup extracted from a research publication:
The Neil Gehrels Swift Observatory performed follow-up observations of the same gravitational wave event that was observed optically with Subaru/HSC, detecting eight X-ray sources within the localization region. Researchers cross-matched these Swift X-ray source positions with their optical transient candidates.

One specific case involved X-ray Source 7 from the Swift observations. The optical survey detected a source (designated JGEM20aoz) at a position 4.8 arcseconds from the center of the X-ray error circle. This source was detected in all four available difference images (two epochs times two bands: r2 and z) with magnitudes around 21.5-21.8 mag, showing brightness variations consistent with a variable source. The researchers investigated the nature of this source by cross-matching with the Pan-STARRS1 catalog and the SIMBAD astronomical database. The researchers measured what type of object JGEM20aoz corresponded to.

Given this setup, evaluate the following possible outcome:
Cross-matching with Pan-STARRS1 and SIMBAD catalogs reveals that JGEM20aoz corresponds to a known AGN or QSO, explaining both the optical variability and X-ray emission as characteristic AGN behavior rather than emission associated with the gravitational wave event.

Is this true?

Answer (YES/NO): YES